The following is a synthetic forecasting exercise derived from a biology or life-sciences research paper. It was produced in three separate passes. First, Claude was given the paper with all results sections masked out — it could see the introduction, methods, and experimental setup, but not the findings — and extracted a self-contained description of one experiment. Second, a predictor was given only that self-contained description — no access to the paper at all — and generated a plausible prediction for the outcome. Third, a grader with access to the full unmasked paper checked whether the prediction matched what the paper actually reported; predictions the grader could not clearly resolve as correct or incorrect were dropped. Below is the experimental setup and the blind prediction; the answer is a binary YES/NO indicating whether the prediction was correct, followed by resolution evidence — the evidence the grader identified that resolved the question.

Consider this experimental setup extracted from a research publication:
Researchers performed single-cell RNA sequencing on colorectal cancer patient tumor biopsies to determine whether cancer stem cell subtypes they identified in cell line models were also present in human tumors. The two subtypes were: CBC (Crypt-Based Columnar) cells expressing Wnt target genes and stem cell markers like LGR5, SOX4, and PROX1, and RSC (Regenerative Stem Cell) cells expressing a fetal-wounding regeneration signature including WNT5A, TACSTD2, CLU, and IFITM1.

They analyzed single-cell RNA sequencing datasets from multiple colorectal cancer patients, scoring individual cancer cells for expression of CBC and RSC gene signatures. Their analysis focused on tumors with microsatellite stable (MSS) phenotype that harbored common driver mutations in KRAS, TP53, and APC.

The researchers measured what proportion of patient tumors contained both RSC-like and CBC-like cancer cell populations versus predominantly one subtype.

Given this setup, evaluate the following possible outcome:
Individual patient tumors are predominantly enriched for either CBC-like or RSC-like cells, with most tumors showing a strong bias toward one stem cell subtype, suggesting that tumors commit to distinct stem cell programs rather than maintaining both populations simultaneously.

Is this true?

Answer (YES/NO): NO